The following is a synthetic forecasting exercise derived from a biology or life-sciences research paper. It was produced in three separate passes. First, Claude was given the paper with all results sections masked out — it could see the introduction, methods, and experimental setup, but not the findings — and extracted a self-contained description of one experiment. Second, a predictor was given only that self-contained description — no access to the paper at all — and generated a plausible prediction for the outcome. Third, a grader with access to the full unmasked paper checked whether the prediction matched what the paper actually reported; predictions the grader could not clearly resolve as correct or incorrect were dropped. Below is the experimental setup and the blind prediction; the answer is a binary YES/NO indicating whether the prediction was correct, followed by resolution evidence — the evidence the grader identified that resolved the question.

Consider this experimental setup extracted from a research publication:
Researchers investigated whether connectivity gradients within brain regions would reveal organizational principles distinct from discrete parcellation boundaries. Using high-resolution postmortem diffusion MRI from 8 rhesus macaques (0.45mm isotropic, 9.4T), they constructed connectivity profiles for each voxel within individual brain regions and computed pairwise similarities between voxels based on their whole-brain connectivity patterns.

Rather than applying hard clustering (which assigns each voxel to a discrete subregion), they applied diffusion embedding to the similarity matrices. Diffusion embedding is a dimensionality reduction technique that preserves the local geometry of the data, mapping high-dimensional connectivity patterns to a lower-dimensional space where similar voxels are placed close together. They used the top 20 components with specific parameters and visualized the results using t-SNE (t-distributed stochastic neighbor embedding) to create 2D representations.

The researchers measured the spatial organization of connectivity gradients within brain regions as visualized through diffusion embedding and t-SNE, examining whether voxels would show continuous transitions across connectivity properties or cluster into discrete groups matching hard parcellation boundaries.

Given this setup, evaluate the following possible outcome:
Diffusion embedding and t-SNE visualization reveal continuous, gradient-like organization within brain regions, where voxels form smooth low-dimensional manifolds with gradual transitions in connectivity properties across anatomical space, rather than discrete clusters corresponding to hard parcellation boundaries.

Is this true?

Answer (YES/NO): NO